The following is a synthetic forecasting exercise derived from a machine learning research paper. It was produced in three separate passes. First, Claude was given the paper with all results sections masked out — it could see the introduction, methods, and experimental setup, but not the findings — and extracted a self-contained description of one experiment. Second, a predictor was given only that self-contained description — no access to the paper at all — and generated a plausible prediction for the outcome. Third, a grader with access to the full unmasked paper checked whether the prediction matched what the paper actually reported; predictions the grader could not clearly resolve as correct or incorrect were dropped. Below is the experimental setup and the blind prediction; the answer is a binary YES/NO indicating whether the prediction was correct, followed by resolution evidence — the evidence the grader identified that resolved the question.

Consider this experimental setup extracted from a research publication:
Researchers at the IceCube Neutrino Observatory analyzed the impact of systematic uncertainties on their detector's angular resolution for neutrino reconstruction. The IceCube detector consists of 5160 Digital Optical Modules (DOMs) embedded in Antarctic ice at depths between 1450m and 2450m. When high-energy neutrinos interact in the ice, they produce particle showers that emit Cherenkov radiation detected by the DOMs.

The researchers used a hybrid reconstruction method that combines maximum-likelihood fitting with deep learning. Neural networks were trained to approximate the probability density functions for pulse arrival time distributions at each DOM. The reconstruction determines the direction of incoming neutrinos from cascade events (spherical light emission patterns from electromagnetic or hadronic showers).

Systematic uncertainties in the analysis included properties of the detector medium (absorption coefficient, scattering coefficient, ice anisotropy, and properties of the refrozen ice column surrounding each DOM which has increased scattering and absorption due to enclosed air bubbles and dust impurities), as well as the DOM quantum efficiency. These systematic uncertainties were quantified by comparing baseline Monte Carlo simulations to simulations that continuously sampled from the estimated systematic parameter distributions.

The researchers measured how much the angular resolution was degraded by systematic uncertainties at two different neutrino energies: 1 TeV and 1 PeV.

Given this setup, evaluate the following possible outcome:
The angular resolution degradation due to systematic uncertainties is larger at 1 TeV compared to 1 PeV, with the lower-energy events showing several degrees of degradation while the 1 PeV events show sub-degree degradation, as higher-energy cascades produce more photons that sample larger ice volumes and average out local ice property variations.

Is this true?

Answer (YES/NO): NO